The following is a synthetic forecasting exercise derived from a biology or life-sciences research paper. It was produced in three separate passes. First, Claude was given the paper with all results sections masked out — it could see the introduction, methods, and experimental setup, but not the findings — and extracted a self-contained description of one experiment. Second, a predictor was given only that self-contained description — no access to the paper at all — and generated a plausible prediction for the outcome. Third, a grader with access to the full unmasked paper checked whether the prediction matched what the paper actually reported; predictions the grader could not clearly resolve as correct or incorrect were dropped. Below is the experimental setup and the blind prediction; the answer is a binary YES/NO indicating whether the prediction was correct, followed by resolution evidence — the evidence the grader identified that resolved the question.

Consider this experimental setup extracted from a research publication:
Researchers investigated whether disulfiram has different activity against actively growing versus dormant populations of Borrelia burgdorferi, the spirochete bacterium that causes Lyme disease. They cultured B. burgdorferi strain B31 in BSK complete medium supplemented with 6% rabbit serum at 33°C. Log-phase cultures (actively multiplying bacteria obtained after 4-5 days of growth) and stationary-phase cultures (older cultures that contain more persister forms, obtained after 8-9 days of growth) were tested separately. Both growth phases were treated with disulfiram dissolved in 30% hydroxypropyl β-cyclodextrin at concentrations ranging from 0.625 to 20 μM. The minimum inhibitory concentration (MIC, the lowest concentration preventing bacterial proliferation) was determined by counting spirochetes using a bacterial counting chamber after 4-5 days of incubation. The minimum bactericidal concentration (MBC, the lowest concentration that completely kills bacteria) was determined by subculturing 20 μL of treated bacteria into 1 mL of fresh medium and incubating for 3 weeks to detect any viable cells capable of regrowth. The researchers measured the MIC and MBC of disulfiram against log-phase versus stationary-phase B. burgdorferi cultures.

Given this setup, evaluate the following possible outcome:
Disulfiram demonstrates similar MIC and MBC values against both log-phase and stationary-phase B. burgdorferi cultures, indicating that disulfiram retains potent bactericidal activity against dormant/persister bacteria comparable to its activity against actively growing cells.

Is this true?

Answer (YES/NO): YES